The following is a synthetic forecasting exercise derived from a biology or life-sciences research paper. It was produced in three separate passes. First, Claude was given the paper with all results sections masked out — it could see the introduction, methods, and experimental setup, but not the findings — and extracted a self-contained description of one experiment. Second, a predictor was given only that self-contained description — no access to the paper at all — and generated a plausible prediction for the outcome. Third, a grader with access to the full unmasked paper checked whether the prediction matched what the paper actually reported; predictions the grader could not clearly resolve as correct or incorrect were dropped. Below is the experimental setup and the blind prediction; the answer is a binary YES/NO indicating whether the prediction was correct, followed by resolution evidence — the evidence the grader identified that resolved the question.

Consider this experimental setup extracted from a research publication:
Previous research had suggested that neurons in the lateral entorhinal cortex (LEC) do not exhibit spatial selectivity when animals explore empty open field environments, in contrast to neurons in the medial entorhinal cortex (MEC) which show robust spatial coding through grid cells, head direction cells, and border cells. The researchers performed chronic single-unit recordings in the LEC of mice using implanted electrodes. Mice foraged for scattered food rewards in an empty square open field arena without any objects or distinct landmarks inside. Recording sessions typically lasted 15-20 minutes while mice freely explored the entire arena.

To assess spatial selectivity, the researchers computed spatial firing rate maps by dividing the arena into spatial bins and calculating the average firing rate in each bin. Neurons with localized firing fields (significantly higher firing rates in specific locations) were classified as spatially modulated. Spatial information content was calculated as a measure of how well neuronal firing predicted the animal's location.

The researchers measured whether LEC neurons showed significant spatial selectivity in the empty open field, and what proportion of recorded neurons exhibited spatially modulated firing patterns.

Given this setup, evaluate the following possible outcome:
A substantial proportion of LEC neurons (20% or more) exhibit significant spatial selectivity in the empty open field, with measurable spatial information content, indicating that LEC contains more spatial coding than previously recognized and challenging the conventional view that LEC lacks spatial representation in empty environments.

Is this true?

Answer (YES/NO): YES